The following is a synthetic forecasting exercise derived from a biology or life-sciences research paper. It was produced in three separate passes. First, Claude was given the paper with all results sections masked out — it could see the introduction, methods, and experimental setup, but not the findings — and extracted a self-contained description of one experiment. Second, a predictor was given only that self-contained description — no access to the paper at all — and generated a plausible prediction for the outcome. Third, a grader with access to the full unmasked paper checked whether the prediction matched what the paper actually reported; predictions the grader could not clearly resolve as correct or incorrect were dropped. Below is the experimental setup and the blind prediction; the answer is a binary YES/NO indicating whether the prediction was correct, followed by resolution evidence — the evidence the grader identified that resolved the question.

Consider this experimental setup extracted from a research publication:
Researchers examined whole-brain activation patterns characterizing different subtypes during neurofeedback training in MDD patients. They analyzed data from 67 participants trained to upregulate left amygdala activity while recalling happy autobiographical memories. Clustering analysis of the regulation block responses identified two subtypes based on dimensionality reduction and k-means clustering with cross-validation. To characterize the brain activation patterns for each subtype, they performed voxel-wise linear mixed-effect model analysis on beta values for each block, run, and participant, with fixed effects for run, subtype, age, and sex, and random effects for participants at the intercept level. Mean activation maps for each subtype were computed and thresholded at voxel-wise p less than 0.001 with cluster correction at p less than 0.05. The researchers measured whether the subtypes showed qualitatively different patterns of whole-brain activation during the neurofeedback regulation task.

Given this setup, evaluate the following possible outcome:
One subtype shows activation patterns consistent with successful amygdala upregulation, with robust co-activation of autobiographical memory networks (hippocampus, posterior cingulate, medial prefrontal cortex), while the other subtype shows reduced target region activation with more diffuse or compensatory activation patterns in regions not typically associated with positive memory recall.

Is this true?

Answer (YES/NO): NO